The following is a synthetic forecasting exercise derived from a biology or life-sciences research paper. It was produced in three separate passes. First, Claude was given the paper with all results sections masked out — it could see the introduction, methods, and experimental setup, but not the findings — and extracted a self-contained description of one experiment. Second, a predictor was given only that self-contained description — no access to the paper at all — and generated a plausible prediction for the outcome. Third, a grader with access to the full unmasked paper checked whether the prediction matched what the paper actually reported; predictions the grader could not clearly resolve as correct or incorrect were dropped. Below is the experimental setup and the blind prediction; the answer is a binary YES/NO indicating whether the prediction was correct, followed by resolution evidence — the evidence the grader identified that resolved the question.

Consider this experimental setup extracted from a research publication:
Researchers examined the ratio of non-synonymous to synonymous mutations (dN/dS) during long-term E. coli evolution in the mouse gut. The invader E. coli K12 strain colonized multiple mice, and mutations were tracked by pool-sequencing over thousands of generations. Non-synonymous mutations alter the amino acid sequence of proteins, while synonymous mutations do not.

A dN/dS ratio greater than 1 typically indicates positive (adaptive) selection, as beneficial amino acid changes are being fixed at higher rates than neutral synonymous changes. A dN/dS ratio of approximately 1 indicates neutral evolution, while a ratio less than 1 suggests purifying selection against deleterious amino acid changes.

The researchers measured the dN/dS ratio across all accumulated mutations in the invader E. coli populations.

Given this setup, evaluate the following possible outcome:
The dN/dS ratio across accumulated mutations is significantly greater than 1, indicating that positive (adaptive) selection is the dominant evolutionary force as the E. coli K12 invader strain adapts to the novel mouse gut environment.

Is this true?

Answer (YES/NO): YES